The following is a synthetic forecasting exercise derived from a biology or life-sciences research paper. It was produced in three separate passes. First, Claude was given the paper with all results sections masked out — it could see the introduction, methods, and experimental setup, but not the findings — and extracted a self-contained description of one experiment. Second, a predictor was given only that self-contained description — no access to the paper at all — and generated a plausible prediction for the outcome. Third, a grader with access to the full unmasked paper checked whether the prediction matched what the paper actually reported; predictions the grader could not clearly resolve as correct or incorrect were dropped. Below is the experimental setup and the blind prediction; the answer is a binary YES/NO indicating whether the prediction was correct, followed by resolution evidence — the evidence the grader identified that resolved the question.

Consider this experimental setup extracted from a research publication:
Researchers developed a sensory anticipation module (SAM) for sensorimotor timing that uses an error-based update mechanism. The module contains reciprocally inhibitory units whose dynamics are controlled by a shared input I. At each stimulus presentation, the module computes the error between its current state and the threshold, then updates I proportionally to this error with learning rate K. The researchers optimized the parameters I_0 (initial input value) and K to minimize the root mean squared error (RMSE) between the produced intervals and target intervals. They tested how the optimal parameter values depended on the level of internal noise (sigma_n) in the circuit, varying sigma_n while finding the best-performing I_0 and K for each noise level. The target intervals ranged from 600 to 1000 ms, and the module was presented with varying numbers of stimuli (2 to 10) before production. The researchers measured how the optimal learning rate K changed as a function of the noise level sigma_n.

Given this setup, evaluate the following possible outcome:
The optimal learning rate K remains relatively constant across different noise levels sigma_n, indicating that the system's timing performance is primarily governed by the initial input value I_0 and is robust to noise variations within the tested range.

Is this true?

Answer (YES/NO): NO